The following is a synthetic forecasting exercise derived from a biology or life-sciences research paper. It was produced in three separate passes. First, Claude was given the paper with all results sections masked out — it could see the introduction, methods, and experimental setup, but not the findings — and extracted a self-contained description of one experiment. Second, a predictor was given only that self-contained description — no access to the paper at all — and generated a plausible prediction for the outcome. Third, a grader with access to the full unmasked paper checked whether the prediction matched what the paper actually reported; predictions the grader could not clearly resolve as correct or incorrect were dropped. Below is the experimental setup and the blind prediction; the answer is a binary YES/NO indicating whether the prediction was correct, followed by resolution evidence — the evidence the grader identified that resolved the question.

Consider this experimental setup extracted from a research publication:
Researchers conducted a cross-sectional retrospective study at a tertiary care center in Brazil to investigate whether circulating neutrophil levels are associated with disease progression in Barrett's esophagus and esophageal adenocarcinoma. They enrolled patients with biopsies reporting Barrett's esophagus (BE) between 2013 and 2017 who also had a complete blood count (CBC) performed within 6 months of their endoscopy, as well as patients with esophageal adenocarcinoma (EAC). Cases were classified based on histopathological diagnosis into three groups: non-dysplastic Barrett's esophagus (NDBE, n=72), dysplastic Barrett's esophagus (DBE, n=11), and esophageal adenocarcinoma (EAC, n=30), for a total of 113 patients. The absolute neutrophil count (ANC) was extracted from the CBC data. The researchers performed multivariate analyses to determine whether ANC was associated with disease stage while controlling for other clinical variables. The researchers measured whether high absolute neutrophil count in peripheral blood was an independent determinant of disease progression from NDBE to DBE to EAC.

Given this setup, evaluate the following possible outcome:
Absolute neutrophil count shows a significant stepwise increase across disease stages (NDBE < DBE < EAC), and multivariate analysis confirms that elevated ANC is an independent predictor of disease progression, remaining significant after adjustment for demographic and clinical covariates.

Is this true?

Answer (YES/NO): YES